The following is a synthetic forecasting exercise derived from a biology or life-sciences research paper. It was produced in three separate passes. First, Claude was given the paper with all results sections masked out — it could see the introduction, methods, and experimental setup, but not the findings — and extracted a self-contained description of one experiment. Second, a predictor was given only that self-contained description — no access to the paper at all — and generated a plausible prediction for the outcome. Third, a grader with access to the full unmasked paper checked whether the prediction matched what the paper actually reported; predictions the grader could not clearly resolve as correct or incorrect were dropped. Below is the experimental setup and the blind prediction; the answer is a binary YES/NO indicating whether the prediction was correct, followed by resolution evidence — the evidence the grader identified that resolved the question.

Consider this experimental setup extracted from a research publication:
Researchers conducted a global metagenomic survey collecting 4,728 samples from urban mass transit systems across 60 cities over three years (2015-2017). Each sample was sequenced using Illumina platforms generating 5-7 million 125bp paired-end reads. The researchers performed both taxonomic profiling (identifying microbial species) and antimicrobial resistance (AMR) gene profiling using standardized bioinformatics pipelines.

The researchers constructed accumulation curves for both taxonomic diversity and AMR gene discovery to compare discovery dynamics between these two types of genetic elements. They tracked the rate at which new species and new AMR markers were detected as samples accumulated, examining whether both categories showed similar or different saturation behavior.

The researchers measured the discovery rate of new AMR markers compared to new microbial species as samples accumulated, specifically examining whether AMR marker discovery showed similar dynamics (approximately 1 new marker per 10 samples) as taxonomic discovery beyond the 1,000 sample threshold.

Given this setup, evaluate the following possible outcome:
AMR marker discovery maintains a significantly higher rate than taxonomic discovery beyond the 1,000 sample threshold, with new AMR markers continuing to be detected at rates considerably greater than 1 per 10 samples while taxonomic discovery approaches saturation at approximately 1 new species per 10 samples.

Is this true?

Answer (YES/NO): NO